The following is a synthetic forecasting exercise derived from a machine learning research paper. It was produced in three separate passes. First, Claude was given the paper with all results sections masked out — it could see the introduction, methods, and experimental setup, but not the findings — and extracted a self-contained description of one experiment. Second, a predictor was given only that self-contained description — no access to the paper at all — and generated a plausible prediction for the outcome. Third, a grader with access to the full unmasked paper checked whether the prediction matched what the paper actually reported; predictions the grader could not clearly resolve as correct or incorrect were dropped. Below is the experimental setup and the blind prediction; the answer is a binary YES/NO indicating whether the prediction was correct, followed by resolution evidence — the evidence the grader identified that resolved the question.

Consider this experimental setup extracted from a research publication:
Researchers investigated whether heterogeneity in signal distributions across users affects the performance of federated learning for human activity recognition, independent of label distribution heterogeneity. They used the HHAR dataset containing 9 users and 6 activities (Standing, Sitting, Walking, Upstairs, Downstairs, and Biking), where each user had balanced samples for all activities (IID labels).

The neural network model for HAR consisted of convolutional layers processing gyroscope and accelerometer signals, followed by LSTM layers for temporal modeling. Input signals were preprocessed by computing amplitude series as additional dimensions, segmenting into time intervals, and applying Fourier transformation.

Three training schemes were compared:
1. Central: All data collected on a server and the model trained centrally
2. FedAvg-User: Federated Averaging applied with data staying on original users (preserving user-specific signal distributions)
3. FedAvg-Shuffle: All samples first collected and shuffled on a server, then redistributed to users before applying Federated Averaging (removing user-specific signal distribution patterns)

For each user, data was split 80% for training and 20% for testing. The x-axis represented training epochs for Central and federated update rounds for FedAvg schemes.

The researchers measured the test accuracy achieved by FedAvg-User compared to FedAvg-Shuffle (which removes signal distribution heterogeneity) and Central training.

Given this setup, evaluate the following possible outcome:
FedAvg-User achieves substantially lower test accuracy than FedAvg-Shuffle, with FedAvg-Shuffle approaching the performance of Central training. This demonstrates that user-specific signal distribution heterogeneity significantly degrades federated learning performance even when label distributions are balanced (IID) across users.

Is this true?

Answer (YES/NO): YES